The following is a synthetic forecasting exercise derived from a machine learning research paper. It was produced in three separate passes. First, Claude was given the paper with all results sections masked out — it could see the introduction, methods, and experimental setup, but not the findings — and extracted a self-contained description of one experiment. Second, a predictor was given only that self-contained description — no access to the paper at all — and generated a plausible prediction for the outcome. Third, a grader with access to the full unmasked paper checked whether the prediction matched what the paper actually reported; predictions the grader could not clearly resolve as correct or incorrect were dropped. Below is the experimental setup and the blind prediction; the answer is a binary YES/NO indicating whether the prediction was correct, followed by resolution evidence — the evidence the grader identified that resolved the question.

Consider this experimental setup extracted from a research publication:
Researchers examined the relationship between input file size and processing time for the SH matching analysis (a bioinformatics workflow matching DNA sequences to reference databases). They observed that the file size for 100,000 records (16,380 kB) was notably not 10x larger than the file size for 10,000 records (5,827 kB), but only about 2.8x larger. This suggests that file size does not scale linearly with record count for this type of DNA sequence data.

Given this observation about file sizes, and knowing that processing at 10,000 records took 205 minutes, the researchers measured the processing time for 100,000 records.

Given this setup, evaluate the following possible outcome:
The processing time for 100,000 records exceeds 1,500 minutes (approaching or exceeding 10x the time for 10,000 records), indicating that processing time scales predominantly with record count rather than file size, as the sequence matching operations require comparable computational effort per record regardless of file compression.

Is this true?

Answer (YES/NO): NO